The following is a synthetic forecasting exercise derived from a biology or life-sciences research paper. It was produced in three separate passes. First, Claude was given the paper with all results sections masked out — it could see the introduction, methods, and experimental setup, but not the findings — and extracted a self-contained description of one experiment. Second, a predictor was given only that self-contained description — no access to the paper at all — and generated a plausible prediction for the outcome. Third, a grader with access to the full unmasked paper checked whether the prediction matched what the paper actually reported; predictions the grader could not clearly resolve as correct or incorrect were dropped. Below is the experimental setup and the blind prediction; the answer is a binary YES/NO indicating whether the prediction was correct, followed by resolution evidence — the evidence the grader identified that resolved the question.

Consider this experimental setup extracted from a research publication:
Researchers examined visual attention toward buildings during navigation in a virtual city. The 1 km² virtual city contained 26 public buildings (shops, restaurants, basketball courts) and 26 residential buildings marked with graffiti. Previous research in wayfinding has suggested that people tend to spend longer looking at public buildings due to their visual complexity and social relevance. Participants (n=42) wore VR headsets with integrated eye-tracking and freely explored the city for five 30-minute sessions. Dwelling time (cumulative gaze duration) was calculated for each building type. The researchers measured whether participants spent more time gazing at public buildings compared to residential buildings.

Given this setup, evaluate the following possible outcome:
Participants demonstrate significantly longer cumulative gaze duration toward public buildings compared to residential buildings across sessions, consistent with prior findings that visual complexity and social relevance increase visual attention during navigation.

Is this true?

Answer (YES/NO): NO